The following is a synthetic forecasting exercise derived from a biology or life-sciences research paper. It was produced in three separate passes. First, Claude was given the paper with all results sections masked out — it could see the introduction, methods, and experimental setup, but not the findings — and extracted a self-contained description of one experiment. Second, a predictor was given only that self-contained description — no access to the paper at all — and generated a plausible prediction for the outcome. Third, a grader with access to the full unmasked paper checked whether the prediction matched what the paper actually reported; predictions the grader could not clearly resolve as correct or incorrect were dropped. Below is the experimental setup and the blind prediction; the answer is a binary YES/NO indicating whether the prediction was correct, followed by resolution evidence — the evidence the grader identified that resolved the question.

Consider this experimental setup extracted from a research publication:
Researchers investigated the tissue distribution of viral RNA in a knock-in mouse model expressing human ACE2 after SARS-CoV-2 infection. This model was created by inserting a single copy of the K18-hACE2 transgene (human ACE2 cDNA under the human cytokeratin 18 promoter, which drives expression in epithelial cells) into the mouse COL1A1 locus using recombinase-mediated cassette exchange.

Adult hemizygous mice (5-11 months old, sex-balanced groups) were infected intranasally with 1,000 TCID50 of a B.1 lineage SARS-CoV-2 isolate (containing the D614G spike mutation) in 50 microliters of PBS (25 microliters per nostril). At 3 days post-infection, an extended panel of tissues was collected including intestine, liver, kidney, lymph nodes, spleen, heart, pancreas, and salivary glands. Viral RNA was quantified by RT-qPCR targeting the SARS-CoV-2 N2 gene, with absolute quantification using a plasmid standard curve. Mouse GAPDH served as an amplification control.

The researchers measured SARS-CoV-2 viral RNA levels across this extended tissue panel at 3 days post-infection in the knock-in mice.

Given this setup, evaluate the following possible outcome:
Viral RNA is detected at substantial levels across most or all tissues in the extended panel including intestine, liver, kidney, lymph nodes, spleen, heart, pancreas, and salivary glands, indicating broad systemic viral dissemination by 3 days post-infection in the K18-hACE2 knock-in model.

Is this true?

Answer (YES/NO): NO